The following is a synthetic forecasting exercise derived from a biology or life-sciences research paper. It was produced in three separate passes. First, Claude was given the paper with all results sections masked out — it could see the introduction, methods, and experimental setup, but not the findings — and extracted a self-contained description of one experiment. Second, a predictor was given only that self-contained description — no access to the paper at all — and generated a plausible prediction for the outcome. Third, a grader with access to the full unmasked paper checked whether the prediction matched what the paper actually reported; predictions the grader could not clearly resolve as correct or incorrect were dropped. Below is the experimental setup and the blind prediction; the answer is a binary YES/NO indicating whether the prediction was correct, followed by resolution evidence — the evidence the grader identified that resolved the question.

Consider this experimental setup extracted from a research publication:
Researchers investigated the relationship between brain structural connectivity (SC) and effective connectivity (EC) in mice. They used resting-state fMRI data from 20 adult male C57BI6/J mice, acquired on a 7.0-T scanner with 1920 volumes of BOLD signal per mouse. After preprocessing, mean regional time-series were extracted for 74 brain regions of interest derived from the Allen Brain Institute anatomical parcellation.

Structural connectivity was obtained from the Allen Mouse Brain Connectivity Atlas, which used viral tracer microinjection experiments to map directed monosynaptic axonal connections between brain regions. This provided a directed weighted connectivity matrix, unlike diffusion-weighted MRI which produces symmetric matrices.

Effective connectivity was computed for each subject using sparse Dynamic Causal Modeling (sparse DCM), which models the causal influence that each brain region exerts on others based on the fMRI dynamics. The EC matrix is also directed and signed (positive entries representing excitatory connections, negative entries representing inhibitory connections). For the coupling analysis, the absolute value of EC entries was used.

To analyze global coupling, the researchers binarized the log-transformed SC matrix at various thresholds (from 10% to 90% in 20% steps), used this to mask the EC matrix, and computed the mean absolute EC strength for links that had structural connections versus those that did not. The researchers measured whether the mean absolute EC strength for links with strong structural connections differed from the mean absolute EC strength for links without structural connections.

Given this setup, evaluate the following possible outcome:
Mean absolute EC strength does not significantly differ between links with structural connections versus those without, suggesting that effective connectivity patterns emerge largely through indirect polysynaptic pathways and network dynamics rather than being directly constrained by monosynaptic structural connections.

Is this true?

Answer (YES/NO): NO